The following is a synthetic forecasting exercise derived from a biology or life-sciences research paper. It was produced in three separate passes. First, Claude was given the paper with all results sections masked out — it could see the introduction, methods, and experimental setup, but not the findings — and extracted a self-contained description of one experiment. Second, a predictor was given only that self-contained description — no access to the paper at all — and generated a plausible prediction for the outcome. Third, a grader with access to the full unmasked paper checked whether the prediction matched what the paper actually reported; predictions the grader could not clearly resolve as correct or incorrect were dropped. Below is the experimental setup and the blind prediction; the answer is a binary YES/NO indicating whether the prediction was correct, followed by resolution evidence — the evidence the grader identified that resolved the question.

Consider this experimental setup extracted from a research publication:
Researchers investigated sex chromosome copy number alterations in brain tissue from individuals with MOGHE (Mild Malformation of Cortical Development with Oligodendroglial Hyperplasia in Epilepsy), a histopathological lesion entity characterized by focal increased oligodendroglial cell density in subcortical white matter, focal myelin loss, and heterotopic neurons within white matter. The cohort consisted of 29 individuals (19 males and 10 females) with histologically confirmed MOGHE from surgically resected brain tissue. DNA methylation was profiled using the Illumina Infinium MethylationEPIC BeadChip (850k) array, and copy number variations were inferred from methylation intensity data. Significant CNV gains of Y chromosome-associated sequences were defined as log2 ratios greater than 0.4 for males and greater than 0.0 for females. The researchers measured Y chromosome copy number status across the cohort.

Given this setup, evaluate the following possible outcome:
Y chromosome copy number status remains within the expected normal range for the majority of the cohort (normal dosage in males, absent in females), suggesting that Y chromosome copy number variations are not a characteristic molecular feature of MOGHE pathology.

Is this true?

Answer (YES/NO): NO